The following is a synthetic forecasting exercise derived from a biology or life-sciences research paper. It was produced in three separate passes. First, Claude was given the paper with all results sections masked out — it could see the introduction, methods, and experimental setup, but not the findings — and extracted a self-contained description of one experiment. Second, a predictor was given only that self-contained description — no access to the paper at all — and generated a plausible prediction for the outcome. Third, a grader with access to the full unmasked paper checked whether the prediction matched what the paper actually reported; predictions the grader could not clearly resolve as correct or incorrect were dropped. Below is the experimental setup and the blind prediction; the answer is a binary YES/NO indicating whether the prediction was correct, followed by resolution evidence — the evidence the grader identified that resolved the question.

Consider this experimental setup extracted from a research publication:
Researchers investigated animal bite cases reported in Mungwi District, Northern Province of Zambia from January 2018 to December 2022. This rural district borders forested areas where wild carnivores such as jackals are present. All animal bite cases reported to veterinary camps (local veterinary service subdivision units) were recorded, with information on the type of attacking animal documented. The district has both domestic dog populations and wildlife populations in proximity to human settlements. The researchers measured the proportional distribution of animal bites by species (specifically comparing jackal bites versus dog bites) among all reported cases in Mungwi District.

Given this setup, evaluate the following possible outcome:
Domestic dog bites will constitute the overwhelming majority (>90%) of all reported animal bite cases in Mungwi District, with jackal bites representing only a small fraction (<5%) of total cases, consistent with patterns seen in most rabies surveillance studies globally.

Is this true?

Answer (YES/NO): YES